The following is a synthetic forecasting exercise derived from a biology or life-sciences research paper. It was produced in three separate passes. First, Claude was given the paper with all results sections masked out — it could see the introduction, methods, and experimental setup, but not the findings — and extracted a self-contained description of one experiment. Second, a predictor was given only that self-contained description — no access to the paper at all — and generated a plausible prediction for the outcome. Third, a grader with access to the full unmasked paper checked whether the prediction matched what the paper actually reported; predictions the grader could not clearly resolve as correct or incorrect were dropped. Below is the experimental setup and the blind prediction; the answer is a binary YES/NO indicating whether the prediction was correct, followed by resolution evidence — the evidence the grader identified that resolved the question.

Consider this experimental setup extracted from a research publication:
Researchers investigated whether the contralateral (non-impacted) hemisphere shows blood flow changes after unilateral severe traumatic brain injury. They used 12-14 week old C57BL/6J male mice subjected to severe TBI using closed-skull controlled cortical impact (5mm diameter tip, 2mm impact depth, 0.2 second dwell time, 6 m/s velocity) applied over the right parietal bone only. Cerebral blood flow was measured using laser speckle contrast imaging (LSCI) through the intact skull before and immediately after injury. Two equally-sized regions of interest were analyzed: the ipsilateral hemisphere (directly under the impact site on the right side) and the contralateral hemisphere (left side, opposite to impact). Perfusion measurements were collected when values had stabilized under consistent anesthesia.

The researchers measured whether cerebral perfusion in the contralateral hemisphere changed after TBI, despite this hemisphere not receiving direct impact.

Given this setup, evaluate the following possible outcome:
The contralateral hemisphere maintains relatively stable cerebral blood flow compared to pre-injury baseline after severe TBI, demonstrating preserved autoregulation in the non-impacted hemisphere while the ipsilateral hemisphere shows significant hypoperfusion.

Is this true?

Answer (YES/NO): NO